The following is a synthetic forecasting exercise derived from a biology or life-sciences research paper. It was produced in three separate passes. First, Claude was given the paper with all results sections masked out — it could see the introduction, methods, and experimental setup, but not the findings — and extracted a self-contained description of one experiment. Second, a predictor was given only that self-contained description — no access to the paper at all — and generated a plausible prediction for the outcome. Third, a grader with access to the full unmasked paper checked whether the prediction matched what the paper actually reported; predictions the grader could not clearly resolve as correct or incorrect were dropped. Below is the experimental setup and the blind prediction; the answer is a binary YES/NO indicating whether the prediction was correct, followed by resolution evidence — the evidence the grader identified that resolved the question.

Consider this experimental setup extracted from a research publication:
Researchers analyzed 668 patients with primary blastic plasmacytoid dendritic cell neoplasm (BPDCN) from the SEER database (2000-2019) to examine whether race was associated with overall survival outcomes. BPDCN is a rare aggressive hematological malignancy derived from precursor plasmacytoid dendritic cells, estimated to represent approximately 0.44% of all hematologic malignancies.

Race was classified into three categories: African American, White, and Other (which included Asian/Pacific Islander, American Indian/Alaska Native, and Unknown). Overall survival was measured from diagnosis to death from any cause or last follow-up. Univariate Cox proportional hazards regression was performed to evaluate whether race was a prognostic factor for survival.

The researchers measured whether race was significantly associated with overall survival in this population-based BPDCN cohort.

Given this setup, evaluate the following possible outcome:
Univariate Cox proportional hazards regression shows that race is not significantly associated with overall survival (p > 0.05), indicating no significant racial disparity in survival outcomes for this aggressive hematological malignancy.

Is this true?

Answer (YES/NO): YES